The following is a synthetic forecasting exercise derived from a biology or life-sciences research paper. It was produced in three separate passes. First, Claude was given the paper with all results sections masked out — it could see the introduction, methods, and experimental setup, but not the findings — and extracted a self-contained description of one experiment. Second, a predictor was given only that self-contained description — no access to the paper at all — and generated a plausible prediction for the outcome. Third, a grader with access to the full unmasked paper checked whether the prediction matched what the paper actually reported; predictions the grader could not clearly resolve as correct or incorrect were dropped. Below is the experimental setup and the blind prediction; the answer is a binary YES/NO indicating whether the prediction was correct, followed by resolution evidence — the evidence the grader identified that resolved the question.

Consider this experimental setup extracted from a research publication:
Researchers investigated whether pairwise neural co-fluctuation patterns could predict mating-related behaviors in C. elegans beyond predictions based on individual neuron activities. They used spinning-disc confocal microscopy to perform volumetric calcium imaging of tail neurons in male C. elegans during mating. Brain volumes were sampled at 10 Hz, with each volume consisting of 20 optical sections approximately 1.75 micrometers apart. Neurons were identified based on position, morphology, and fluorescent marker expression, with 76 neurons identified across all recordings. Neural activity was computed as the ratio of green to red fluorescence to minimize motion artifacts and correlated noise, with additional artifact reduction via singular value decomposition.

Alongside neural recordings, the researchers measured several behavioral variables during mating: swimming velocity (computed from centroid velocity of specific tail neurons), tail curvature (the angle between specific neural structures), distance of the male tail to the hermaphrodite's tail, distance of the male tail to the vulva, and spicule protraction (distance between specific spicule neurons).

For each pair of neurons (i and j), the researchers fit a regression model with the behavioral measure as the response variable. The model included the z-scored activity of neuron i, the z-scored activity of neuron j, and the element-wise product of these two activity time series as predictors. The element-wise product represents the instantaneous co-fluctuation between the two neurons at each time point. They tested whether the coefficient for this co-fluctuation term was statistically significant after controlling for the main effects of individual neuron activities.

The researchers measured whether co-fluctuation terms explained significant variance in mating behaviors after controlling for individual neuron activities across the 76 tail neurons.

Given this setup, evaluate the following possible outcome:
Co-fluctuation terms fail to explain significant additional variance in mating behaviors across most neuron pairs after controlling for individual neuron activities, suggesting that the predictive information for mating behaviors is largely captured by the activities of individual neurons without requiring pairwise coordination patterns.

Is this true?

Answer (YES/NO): NO